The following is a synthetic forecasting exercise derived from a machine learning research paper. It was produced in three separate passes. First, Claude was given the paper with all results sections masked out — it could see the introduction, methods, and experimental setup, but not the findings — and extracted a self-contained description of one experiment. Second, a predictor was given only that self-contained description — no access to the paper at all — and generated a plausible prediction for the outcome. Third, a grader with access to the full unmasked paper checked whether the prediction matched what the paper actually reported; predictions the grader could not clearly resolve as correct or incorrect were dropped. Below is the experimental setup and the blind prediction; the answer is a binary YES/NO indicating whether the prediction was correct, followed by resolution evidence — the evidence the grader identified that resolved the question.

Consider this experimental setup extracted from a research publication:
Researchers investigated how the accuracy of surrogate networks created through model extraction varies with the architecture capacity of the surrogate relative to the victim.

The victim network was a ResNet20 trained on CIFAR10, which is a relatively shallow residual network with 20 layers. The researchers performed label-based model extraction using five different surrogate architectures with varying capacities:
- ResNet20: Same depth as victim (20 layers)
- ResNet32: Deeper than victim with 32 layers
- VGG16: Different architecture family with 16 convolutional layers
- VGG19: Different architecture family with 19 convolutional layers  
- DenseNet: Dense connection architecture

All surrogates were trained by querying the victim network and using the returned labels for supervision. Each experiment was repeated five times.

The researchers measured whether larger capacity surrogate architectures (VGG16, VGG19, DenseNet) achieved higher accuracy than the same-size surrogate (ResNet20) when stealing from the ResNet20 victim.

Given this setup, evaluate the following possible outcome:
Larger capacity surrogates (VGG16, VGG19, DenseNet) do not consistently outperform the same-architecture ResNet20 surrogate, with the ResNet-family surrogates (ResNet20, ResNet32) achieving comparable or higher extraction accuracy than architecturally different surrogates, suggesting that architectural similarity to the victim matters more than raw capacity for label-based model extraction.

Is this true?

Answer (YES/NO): NO